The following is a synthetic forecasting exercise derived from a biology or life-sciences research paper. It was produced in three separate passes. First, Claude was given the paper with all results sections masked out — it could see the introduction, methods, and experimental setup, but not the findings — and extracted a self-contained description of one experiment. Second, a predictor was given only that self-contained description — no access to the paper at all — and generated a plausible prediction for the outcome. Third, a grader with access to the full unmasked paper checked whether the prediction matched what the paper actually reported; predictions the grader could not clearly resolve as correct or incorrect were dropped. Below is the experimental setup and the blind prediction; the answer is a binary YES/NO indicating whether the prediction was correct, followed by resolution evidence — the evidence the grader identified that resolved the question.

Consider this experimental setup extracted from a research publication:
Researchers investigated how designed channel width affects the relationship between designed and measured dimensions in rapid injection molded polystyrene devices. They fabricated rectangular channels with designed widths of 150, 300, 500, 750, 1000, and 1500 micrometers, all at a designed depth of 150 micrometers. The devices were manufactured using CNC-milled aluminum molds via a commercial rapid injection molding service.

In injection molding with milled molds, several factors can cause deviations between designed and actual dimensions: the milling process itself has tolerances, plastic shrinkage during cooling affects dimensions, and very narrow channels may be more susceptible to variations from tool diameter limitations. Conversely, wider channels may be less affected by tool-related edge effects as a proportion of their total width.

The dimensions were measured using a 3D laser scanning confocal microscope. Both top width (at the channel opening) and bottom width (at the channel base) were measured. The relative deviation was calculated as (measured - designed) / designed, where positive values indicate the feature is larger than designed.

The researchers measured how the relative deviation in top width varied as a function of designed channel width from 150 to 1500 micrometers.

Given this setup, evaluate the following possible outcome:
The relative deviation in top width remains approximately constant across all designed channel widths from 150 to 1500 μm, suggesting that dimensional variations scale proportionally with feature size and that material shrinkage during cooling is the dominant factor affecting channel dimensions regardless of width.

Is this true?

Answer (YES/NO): NO